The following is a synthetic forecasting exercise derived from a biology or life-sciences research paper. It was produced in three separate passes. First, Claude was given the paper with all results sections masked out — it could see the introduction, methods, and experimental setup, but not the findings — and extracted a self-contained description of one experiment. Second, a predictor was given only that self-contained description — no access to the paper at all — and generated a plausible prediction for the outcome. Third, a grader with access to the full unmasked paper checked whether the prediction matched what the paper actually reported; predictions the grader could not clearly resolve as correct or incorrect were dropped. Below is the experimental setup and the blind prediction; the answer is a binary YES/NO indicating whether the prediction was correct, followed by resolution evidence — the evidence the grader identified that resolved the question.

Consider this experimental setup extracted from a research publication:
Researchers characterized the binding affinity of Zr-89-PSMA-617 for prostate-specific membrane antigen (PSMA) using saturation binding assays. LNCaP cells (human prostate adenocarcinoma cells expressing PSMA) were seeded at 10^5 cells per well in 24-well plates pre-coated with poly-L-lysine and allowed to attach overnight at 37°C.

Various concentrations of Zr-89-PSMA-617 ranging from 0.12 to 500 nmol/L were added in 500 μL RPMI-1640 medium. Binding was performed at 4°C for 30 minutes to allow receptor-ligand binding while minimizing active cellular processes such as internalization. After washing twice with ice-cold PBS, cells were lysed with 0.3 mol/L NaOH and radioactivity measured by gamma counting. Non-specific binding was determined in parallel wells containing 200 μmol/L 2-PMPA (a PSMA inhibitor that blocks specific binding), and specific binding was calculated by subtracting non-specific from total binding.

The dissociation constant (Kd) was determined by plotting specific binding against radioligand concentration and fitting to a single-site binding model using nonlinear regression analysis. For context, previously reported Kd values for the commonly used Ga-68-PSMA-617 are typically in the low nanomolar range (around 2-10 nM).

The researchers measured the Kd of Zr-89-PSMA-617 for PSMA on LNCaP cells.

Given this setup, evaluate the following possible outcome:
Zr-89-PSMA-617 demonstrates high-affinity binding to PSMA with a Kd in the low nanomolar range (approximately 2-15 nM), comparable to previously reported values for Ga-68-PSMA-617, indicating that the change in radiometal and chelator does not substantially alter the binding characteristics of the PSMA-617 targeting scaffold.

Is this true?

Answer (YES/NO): YES